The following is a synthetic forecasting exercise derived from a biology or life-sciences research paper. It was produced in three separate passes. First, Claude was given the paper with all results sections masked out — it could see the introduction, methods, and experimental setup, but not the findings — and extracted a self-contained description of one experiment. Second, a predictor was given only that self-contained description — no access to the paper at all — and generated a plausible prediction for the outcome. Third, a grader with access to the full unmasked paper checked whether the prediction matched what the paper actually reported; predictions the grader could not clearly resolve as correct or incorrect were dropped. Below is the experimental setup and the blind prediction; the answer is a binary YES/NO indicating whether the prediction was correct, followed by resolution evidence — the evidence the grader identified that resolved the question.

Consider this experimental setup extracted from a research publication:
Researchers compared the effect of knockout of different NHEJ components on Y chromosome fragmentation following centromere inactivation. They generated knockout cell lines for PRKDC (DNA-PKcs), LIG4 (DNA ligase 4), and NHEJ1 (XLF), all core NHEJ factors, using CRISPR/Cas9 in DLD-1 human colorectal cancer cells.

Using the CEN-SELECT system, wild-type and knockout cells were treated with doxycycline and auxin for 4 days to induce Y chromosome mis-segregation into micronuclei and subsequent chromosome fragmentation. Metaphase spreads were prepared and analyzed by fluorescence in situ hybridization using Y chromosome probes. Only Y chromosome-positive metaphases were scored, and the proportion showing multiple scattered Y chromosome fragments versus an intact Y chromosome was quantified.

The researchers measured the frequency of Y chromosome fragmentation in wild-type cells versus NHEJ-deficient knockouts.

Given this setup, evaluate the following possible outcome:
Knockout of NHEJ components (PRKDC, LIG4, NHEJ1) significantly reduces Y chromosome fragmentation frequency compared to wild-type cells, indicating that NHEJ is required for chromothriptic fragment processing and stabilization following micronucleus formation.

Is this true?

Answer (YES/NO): NO